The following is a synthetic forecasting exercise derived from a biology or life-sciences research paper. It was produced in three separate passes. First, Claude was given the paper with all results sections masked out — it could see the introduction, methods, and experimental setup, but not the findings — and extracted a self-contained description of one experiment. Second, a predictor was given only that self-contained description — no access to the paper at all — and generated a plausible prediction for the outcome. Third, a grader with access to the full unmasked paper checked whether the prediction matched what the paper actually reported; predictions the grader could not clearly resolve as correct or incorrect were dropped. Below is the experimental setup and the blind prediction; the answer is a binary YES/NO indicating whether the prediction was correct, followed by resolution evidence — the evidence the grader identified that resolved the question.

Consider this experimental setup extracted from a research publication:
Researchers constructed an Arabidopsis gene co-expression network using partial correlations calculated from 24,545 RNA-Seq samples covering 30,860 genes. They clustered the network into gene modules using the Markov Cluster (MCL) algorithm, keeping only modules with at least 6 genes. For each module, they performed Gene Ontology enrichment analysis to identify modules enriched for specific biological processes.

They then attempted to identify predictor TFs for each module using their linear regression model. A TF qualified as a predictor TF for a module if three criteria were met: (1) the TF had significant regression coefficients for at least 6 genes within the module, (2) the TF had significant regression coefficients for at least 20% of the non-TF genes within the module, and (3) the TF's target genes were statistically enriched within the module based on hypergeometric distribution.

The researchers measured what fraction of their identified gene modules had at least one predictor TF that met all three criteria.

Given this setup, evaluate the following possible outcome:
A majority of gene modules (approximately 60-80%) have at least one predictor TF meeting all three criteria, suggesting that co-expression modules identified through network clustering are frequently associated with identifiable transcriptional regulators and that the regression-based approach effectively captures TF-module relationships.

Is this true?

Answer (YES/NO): NO